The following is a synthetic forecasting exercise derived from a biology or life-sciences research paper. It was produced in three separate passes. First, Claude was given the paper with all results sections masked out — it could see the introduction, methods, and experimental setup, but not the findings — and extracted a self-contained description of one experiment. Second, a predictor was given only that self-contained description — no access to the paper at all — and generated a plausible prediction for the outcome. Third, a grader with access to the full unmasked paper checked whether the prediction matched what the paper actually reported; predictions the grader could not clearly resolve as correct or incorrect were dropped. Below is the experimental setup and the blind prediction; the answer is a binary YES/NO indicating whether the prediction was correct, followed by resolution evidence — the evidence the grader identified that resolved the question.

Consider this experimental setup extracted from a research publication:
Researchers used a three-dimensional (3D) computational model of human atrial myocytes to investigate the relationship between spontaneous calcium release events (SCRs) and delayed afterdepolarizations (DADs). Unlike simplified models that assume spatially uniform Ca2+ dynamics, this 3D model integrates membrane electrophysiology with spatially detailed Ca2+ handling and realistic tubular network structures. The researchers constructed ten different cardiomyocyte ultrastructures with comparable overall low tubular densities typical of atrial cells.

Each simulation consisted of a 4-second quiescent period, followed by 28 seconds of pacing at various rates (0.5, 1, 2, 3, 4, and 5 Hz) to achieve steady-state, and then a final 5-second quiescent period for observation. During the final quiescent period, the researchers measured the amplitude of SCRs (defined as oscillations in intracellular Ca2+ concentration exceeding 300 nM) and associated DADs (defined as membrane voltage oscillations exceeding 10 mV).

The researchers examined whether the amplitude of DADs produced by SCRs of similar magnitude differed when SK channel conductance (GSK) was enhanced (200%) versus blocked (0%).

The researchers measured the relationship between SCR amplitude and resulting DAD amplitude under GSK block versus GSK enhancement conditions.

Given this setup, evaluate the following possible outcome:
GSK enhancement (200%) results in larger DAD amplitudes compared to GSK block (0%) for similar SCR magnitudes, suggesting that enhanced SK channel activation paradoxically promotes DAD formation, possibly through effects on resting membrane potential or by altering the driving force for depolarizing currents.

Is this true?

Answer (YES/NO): NO